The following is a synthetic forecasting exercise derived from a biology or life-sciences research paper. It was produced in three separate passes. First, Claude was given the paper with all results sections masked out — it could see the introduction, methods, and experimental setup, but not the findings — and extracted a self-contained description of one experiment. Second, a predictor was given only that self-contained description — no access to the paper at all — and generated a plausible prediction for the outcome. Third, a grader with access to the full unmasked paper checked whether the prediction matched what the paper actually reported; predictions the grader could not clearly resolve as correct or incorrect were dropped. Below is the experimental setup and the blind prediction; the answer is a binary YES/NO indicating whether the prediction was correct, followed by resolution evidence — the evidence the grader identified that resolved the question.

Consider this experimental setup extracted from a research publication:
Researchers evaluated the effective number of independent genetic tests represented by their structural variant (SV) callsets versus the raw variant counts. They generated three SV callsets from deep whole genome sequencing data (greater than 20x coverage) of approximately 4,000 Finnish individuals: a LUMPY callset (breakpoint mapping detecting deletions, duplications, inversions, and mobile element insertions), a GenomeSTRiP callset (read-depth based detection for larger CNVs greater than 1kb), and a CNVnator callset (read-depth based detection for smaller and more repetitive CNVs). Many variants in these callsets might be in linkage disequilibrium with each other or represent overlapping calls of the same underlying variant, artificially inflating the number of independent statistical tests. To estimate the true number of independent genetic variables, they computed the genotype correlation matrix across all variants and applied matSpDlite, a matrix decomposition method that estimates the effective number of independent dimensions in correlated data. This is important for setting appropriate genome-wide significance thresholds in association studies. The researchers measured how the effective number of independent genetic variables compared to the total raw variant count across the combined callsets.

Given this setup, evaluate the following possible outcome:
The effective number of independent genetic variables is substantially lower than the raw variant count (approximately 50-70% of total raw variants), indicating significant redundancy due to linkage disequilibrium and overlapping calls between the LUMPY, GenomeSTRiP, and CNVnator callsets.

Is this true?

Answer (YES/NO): YES